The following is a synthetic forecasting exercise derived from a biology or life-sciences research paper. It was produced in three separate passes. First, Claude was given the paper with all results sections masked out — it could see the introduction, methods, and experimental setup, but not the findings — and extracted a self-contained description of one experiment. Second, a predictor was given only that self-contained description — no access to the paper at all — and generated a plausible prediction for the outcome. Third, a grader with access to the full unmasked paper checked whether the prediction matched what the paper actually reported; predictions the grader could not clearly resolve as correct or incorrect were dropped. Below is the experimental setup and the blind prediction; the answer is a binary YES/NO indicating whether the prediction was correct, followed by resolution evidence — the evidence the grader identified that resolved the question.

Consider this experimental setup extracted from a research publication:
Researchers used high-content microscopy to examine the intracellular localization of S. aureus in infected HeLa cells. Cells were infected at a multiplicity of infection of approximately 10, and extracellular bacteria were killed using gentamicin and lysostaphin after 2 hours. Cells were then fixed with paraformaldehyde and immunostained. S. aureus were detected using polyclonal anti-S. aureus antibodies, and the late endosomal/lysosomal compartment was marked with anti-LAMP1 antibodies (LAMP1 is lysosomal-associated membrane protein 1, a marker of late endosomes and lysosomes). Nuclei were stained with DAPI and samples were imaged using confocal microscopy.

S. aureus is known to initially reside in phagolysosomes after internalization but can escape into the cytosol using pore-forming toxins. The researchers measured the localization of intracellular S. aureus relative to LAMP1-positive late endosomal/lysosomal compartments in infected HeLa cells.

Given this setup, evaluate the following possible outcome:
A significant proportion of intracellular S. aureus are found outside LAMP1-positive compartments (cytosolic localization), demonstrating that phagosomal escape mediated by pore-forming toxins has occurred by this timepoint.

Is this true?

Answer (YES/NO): NO